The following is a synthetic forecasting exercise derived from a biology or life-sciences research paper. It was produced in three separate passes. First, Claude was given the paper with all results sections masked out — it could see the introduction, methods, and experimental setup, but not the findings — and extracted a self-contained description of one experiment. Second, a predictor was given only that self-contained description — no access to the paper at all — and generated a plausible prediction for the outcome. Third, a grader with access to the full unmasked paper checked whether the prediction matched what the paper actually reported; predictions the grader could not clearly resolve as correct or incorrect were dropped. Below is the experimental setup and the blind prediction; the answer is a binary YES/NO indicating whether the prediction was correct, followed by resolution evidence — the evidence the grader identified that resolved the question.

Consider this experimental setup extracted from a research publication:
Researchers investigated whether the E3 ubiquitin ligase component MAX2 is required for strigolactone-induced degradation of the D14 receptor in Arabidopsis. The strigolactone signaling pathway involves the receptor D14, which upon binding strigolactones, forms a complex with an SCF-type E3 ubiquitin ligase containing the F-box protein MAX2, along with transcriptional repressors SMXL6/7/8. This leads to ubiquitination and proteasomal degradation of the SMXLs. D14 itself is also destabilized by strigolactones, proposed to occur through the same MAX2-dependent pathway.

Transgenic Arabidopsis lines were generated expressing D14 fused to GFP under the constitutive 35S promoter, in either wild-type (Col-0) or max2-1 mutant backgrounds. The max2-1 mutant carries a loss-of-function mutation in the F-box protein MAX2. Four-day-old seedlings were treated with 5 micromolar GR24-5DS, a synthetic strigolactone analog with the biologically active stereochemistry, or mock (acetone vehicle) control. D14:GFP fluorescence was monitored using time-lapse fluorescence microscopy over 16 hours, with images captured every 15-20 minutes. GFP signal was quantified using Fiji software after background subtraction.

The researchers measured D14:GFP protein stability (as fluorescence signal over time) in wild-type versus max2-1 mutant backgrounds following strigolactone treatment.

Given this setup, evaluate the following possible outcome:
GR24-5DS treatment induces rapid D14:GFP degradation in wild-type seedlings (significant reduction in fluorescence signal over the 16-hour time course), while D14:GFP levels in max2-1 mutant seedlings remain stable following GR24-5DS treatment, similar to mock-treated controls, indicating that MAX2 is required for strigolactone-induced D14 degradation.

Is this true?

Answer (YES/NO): NO